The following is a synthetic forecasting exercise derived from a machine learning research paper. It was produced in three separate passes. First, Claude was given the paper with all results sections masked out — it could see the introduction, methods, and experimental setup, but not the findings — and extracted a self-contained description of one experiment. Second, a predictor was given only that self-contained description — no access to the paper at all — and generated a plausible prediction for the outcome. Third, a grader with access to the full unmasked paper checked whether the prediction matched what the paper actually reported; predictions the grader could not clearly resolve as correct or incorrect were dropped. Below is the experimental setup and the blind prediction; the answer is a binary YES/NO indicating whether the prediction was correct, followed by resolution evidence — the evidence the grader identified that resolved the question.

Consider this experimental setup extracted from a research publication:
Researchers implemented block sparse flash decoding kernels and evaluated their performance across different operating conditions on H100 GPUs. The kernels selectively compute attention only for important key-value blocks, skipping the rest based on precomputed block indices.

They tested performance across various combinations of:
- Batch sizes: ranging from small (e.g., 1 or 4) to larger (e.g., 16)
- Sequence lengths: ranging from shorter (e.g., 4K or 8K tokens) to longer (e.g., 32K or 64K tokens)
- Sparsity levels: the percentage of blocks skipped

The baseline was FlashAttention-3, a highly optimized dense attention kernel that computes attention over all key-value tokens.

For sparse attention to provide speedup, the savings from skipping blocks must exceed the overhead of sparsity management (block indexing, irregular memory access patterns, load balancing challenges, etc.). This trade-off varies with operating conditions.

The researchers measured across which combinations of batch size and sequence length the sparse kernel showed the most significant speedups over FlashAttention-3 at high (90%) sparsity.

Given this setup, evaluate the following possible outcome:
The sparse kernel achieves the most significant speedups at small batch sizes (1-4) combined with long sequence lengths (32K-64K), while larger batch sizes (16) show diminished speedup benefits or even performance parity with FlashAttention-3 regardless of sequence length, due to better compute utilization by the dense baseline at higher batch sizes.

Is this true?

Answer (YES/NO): NO